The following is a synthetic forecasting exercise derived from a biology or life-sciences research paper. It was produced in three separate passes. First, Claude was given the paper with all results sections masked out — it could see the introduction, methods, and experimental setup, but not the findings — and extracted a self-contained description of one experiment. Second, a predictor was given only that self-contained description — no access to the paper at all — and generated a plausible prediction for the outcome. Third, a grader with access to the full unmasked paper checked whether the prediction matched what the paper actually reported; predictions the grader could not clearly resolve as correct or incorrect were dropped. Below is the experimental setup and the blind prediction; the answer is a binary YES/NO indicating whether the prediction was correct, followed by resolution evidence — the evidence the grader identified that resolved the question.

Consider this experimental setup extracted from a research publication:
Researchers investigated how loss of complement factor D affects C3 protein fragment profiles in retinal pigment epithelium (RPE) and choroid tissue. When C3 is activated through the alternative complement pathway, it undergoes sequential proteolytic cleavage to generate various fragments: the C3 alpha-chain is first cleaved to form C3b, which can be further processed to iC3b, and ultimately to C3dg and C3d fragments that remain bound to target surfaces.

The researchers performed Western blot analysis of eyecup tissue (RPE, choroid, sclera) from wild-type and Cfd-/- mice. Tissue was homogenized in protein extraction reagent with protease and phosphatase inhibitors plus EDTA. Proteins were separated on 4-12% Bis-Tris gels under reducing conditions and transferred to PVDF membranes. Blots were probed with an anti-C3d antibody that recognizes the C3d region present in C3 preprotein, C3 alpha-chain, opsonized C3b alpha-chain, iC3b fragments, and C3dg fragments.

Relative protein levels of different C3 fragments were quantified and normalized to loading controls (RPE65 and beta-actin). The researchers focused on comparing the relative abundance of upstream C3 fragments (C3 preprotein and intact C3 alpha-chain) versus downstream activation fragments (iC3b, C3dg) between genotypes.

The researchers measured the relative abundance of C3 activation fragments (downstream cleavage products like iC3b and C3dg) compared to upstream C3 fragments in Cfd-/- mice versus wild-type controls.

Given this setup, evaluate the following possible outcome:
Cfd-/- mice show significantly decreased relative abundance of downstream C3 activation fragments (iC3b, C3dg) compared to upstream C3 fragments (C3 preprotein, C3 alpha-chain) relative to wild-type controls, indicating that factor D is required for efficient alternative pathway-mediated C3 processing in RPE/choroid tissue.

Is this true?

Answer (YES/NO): YES